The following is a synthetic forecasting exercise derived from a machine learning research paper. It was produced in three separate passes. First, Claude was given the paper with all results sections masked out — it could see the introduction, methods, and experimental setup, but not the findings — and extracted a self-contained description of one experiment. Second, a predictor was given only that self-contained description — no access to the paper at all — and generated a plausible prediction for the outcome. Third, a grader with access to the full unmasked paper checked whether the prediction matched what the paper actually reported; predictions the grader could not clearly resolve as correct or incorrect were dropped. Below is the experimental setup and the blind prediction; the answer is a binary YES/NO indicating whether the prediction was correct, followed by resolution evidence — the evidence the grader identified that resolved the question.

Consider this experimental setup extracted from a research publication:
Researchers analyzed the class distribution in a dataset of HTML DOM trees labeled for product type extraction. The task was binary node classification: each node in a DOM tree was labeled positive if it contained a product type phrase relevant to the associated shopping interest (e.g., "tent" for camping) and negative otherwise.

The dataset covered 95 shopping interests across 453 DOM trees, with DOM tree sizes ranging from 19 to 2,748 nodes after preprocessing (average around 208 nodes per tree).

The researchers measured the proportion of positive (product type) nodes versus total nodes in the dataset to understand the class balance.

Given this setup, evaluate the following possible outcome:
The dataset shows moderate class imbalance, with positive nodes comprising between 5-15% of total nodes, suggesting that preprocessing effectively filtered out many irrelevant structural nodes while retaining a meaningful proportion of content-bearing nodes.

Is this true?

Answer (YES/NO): YES